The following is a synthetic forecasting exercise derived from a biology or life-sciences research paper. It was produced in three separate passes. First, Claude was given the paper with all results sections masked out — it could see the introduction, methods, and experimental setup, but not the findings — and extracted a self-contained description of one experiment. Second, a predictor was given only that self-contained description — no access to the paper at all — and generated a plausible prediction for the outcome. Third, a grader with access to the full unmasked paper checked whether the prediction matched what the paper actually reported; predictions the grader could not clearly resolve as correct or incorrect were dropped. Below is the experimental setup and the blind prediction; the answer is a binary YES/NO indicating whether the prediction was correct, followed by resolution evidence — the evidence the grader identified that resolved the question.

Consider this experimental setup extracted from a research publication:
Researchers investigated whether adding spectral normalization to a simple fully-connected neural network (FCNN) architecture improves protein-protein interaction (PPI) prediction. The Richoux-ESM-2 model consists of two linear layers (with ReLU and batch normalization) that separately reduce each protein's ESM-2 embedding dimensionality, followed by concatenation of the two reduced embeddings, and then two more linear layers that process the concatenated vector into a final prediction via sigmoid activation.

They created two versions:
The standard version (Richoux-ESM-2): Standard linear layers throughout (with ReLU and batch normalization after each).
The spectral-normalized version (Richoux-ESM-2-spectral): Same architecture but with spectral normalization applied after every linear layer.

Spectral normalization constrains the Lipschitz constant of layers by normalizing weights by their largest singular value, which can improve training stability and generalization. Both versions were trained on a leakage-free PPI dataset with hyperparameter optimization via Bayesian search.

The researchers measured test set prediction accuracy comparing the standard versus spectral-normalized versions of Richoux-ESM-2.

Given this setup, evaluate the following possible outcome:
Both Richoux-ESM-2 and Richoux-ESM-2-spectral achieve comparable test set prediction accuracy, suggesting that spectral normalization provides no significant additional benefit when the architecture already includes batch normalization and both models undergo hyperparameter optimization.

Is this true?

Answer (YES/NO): YES